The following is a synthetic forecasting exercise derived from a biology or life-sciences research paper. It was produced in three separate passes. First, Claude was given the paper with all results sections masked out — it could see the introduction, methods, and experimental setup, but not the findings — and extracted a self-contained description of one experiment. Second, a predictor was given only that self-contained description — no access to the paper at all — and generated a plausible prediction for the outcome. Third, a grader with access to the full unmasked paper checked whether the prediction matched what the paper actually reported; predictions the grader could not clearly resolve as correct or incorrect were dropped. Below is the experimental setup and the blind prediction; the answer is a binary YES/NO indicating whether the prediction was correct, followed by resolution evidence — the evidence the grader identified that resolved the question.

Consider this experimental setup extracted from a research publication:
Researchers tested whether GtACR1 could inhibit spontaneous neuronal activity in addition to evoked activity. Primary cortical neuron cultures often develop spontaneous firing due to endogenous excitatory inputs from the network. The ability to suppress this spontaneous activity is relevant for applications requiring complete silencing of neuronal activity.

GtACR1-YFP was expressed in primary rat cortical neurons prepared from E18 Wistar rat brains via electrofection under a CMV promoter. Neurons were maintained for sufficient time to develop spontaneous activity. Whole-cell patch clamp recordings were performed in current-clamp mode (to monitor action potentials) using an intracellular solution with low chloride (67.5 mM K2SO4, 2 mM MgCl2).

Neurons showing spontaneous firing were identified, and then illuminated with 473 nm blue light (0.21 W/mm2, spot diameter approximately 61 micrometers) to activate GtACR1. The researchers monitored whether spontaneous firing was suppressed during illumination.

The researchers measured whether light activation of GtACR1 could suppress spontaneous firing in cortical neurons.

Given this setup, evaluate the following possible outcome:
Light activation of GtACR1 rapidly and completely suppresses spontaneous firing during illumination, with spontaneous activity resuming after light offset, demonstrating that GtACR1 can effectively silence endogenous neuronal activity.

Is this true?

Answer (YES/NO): YES